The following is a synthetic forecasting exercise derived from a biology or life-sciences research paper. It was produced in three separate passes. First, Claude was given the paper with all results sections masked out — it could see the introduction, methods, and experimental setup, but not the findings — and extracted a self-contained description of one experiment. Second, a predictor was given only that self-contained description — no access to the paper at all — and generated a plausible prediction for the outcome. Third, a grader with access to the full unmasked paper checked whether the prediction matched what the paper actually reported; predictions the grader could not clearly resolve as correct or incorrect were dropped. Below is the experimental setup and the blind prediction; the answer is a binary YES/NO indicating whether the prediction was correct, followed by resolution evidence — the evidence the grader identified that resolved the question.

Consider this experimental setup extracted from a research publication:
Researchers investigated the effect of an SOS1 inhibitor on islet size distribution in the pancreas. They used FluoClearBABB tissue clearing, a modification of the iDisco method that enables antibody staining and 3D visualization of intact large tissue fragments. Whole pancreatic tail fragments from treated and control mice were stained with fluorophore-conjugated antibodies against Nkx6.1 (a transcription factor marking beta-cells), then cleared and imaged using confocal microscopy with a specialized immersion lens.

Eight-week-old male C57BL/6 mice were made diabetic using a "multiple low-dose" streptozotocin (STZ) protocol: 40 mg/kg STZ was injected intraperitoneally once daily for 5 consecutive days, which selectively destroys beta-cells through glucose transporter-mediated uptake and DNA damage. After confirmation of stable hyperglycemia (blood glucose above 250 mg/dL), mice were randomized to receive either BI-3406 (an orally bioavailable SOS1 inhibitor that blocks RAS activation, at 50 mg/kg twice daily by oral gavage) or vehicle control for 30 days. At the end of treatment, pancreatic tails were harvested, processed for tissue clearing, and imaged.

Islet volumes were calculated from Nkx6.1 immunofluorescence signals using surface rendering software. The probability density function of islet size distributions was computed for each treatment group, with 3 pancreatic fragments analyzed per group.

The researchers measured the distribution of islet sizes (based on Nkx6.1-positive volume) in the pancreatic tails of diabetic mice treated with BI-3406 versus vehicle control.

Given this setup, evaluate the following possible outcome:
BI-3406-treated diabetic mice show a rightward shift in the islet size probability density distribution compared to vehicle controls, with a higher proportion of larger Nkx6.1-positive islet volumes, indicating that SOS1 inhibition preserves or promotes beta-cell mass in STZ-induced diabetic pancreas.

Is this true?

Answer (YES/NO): NO